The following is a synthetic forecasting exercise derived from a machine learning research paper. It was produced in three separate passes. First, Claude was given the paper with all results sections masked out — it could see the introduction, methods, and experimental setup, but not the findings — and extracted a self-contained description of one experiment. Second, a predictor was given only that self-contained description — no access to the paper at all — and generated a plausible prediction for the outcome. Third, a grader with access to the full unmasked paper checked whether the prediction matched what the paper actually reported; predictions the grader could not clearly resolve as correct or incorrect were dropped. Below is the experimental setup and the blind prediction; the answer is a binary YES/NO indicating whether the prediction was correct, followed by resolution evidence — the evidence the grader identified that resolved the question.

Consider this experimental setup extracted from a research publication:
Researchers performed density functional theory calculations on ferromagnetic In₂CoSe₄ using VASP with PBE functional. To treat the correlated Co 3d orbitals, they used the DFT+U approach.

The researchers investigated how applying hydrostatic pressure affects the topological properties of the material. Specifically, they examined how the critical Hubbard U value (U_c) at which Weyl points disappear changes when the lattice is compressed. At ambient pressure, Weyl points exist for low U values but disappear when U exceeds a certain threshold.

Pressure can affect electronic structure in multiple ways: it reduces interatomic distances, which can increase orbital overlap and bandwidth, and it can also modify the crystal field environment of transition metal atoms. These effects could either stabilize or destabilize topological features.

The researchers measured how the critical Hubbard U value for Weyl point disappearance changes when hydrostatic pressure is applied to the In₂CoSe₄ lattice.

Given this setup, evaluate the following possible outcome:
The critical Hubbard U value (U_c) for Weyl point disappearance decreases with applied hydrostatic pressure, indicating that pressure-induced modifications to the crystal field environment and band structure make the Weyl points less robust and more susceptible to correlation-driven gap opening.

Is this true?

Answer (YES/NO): NO